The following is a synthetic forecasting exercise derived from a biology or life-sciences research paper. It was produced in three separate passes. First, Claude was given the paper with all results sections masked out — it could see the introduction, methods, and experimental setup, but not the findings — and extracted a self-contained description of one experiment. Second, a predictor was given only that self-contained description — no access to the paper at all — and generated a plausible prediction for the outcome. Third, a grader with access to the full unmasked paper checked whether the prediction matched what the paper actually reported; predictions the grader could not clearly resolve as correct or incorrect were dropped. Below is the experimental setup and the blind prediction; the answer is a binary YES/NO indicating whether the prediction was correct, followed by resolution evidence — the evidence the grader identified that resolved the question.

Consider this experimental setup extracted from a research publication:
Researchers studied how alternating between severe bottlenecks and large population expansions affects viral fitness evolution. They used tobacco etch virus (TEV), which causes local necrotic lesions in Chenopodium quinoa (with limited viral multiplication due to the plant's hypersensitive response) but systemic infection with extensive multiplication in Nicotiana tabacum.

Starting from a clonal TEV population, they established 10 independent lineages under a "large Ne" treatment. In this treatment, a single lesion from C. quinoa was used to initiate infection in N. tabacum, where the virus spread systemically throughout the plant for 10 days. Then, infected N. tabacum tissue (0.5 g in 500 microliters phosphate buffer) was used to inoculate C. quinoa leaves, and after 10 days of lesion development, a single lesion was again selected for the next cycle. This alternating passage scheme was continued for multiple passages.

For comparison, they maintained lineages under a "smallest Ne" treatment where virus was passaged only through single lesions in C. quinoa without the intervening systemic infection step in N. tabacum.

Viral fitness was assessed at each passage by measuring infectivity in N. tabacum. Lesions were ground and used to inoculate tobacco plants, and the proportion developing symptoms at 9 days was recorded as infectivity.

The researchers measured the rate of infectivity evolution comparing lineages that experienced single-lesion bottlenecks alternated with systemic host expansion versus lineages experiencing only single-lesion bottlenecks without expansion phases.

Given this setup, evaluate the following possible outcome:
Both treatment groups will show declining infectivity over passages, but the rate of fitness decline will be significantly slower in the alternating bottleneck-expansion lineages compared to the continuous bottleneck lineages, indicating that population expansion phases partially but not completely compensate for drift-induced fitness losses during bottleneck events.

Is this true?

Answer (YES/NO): NO